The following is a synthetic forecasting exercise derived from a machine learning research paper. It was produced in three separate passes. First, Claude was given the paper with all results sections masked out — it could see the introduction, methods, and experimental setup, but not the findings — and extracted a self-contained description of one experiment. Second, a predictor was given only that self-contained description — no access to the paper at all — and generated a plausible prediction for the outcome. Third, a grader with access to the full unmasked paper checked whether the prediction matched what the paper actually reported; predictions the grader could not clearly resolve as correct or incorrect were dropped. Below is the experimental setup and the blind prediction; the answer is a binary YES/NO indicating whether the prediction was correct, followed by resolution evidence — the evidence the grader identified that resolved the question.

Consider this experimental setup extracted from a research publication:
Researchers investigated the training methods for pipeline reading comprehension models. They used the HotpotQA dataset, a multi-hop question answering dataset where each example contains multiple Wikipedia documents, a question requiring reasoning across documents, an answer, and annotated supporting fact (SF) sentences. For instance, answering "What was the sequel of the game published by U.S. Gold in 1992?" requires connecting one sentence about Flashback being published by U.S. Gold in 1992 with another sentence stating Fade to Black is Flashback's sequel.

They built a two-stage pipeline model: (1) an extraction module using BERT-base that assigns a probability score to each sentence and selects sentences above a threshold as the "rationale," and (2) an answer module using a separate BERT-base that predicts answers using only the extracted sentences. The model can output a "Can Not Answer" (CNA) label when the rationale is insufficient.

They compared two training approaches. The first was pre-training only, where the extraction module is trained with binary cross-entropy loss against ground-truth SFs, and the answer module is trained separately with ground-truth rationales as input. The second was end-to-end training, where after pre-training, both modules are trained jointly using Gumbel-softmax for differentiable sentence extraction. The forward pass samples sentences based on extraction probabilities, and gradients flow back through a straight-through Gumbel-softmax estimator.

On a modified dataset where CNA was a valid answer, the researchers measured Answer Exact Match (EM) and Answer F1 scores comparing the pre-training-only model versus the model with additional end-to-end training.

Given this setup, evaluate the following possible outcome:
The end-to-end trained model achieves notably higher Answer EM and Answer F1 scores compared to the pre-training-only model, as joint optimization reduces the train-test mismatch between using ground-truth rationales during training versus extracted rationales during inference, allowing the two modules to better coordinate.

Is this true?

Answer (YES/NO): YES